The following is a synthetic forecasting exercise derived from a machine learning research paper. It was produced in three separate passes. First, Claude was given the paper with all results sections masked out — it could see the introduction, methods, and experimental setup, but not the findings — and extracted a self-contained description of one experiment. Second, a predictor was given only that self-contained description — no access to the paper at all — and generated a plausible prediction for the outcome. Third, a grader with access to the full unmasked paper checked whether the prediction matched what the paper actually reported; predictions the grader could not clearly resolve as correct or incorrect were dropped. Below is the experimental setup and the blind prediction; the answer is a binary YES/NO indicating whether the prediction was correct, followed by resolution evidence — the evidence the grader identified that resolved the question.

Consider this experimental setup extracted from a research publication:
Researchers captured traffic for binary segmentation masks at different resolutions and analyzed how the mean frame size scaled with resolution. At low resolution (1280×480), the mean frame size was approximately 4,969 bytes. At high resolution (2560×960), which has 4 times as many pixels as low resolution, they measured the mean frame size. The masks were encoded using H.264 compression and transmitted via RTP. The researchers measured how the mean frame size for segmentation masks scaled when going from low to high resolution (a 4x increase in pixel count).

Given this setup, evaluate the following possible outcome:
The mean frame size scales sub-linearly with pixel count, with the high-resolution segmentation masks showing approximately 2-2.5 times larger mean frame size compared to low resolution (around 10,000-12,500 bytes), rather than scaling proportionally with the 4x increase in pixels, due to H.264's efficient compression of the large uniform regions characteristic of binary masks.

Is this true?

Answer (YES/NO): NO